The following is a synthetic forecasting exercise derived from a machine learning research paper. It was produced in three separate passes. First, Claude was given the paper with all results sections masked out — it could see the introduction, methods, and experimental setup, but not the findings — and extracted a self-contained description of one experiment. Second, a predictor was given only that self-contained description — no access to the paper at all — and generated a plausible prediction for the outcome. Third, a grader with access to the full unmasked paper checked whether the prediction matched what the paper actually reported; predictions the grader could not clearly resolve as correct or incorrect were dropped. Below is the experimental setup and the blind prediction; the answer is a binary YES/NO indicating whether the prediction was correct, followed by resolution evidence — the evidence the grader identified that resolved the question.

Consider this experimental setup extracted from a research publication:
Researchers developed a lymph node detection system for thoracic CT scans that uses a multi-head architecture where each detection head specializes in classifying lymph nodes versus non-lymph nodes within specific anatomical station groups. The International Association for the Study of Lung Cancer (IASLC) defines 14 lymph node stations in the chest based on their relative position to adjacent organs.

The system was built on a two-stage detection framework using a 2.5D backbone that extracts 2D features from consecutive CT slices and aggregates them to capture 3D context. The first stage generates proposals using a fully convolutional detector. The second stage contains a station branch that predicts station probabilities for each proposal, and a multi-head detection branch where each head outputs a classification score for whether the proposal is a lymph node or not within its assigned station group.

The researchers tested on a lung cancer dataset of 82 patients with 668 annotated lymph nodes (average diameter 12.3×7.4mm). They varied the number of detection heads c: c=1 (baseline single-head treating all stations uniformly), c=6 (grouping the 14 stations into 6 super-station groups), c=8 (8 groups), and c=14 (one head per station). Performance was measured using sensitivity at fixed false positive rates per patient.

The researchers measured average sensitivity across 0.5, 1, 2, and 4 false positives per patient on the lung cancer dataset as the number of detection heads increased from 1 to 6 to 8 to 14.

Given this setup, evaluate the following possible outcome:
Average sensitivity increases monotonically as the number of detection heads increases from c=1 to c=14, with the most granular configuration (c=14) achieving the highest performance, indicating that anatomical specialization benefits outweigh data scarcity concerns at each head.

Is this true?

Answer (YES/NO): NO